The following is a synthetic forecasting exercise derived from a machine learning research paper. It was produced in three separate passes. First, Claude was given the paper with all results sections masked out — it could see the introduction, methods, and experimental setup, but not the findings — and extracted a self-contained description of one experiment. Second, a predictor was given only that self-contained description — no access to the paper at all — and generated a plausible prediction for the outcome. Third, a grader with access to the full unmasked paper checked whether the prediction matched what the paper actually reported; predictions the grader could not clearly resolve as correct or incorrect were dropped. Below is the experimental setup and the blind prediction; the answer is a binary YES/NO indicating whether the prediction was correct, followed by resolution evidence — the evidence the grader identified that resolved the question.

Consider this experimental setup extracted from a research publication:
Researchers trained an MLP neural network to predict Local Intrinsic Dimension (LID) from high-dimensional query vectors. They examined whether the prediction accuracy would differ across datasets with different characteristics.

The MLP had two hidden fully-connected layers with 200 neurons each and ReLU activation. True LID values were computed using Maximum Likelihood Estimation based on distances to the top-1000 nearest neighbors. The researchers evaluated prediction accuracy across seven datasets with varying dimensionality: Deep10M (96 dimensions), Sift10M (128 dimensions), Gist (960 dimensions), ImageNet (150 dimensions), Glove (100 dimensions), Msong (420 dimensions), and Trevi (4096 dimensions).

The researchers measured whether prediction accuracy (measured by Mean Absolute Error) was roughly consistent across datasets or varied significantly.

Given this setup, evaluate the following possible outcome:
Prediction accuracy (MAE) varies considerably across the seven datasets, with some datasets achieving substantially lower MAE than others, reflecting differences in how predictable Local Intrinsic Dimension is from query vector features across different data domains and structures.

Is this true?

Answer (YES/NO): YES